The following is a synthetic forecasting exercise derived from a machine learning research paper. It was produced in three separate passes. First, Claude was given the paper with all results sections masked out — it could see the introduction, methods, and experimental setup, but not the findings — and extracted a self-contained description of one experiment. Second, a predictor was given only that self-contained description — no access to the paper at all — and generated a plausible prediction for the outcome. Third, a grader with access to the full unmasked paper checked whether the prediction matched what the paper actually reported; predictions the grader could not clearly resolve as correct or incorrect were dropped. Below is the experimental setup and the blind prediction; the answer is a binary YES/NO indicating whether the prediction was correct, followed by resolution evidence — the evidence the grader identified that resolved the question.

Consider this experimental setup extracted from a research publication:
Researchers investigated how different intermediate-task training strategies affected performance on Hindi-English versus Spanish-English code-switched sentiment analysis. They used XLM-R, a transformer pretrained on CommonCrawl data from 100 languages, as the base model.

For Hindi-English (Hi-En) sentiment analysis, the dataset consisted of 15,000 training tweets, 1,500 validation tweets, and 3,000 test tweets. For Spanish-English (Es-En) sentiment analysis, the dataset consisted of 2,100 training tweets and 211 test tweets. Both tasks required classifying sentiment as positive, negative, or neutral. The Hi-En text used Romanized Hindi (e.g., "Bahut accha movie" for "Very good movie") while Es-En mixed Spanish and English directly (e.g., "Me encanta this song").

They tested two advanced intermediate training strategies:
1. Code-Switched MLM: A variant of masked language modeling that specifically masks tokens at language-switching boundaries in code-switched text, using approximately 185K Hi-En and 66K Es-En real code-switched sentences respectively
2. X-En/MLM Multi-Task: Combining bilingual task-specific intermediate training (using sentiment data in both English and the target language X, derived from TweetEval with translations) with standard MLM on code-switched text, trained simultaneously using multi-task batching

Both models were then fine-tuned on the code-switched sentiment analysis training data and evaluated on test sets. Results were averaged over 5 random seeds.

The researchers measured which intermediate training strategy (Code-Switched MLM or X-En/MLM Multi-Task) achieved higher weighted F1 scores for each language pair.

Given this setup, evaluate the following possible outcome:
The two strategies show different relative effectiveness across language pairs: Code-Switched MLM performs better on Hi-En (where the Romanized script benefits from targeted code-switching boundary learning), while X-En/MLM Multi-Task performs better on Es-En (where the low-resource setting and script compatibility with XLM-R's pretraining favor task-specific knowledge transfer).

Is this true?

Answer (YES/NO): YES